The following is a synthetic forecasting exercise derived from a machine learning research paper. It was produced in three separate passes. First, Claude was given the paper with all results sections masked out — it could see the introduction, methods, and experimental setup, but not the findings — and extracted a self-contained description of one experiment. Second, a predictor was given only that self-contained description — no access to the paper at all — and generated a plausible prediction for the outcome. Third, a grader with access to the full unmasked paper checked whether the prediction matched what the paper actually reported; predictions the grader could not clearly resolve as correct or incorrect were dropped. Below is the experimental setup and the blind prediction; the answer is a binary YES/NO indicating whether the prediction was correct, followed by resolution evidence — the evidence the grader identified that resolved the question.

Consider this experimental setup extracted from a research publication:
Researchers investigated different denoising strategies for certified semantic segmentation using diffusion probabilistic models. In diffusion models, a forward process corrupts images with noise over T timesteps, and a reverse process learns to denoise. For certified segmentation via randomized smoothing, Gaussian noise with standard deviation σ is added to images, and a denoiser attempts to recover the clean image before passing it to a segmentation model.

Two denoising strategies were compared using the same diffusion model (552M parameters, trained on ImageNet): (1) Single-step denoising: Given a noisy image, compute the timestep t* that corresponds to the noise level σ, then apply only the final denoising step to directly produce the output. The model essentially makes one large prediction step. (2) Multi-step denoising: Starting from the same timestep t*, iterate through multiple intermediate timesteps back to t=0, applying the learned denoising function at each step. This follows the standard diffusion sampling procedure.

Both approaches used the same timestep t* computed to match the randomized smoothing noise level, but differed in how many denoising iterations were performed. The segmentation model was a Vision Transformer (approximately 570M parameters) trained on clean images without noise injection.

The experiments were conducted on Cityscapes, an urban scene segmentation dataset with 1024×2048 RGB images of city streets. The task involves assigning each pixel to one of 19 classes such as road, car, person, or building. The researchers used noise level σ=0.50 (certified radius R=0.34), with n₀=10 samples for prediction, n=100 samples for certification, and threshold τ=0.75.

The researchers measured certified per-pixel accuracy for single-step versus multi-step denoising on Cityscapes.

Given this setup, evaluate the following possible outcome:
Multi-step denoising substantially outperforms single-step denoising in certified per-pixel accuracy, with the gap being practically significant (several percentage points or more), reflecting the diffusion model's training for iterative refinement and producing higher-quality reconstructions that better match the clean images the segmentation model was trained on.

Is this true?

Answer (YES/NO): NO